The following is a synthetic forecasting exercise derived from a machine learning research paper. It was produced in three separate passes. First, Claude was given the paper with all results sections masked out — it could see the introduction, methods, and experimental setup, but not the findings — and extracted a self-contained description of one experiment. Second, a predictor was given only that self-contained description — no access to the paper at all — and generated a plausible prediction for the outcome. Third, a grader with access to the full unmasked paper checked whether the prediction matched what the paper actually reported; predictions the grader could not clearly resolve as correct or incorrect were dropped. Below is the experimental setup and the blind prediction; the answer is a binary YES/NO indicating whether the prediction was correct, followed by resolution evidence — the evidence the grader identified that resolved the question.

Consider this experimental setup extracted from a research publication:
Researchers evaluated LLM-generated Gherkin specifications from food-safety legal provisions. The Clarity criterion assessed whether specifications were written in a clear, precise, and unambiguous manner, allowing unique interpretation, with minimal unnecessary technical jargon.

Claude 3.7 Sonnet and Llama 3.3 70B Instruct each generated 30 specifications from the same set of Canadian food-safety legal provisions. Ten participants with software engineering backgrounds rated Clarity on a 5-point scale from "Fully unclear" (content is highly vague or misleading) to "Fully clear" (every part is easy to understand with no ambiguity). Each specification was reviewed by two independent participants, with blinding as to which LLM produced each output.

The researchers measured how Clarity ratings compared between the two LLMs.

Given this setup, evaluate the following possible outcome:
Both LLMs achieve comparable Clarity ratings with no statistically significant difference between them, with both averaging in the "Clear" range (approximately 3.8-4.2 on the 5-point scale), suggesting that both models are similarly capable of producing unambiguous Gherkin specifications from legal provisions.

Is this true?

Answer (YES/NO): NO